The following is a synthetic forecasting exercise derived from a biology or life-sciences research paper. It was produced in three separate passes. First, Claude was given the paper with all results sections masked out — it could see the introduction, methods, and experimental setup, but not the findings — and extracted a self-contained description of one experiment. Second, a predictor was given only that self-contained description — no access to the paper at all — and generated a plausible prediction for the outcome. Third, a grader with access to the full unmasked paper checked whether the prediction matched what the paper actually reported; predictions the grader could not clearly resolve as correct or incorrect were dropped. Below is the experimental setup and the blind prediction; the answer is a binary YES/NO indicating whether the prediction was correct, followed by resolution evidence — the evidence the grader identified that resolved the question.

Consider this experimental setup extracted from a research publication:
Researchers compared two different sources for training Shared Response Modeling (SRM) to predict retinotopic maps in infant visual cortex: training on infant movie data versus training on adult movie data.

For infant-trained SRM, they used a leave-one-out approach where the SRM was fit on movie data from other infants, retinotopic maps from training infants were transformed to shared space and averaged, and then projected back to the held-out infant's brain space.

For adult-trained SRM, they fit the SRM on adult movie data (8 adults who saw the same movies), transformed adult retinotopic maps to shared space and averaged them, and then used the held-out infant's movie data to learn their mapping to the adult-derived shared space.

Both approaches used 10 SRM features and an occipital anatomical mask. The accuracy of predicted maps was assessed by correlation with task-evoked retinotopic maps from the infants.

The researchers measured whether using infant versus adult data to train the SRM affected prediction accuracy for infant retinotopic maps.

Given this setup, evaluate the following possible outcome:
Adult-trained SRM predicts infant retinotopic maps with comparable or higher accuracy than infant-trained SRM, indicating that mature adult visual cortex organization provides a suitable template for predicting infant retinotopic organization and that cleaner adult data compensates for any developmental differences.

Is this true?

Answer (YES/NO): YES